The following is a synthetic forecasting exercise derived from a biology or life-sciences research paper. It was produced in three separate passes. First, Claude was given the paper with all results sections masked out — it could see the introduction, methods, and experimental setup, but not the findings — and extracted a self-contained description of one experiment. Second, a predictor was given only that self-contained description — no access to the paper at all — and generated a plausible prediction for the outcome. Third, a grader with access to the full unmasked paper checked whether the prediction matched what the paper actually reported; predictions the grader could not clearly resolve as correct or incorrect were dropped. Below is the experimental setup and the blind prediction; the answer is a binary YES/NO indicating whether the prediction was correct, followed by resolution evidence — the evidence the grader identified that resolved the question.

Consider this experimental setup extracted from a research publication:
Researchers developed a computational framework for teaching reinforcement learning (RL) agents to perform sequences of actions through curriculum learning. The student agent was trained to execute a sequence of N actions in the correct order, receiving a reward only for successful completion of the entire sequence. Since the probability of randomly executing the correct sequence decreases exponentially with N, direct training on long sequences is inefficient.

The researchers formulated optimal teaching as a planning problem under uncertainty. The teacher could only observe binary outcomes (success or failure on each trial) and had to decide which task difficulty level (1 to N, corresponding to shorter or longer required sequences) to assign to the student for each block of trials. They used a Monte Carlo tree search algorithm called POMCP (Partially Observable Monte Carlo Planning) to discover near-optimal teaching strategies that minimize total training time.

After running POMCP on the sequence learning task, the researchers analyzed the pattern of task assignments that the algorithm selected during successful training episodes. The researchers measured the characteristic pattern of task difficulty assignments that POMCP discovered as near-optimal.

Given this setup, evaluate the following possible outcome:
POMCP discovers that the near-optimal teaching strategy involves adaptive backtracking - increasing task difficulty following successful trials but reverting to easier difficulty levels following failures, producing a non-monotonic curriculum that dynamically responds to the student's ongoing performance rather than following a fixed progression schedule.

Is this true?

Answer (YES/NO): YES